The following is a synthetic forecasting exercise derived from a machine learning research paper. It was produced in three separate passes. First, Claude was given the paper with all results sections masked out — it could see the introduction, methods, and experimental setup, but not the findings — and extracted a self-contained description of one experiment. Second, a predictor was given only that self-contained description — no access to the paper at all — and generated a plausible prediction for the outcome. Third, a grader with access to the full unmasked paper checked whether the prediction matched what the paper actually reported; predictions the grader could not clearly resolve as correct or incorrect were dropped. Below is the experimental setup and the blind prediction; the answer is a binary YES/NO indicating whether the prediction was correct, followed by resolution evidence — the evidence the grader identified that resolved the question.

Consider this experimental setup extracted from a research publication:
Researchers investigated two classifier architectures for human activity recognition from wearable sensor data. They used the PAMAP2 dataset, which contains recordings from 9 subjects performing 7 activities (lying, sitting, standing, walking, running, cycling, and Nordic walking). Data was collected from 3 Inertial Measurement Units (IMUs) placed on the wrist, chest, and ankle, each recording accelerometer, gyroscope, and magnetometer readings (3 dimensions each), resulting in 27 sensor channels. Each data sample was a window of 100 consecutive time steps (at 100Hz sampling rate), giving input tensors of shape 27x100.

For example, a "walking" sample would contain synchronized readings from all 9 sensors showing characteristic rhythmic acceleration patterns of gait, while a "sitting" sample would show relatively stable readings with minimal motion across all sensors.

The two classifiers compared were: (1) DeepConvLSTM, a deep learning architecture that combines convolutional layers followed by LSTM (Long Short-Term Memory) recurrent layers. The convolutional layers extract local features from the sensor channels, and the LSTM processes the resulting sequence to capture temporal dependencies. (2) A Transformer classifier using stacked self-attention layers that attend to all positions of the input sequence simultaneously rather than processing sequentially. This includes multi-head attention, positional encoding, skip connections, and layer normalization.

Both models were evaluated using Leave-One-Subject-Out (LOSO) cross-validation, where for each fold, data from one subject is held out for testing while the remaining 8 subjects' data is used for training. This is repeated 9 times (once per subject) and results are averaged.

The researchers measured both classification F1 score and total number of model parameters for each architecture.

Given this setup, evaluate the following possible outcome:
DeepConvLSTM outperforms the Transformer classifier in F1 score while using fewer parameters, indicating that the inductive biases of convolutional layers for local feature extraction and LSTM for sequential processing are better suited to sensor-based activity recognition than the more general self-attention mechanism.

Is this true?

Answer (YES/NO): NO